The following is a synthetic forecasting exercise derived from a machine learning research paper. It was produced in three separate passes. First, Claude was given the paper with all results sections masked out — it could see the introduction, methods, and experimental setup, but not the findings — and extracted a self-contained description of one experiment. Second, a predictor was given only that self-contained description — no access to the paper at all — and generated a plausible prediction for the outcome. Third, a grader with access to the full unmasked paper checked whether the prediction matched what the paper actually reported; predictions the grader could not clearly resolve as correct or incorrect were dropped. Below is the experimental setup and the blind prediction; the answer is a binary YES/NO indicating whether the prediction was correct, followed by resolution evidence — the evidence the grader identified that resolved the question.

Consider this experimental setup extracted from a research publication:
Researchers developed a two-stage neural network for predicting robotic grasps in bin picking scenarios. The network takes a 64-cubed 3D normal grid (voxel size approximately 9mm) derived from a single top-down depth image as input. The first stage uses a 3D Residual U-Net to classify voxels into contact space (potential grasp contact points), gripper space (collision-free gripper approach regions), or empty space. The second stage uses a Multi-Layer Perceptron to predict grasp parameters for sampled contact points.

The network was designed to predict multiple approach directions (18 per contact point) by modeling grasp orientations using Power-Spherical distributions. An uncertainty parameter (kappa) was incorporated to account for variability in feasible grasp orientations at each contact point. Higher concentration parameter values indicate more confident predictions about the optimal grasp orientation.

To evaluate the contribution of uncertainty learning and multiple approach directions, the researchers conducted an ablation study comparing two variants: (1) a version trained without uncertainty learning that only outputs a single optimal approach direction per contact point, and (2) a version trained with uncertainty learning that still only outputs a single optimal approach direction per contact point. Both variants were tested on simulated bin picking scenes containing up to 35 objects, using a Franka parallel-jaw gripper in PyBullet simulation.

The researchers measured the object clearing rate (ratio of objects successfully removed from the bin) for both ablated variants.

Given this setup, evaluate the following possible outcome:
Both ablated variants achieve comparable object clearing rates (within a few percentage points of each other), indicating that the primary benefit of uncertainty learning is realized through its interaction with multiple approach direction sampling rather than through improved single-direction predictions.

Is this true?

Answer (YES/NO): NO